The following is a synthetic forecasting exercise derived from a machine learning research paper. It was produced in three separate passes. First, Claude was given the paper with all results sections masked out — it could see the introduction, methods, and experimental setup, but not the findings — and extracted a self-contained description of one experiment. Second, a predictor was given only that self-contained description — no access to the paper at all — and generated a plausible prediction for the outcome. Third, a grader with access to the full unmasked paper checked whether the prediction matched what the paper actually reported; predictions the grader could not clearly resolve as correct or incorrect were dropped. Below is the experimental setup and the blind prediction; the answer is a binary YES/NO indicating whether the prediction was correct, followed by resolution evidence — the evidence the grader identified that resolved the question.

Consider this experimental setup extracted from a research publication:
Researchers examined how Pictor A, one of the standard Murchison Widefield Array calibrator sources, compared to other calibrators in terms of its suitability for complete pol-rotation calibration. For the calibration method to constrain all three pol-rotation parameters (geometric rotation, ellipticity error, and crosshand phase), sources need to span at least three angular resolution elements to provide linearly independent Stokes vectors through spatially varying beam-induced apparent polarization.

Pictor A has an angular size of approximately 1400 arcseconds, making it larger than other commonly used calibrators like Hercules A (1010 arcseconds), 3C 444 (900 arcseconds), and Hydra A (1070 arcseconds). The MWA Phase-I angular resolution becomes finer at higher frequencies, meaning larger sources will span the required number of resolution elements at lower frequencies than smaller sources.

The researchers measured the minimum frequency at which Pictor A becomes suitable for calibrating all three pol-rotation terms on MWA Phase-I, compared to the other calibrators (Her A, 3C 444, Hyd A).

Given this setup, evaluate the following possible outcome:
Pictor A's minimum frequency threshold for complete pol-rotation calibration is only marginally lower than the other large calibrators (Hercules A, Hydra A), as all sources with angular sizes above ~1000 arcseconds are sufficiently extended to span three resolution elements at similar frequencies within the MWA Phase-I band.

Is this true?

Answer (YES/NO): NO